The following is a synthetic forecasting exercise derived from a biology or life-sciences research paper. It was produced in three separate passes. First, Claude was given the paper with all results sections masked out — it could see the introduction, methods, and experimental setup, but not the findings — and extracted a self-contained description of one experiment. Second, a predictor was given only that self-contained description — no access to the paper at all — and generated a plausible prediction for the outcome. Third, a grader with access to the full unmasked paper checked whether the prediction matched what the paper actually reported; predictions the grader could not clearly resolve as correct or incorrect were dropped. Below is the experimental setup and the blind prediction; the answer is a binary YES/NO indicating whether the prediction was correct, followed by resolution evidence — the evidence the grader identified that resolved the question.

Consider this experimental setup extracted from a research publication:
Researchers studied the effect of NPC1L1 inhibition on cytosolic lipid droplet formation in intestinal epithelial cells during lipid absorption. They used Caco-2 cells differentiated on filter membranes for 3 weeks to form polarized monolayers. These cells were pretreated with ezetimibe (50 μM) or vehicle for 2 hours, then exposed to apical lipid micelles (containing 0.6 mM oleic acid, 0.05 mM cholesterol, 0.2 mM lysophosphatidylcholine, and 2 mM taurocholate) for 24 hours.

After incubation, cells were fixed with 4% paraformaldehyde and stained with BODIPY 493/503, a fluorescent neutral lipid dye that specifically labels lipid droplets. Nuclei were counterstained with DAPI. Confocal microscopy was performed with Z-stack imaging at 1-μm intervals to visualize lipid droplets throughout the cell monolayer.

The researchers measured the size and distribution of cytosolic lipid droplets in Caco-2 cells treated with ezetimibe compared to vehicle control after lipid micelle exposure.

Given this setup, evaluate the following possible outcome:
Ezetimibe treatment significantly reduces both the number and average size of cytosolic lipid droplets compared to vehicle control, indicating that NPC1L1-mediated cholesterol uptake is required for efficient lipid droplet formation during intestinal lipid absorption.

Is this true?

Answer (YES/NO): NO